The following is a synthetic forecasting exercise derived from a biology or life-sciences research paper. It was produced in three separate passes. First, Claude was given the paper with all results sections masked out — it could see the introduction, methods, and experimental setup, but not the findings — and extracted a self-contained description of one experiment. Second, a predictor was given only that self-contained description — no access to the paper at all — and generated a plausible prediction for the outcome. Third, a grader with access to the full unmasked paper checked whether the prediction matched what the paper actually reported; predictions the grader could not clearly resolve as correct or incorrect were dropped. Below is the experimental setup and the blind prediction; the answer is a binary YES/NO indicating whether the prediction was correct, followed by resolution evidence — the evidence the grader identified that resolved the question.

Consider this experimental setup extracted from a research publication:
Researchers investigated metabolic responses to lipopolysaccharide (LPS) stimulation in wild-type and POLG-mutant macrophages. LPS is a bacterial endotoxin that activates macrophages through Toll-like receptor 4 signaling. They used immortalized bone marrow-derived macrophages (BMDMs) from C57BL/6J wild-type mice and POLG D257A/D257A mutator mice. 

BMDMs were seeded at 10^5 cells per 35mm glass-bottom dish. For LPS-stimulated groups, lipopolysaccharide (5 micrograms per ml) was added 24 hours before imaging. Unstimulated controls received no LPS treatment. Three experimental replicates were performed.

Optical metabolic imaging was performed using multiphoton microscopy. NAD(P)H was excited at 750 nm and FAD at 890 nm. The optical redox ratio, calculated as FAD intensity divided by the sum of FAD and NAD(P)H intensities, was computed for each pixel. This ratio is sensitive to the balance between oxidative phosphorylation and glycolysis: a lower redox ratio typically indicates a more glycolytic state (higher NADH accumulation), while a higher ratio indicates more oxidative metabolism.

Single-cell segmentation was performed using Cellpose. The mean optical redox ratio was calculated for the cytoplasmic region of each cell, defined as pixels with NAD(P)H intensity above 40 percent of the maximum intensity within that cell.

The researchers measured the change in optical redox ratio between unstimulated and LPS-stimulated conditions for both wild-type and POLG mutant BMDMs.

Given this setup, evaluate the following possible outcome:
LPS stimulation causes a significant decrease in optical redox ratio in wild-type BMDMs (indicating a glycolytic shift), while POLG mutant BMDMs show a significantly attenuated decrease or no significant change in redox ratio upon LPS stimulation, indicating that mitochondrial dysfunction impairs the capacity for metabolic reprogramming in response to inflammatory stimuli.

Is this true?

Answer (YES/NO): NO